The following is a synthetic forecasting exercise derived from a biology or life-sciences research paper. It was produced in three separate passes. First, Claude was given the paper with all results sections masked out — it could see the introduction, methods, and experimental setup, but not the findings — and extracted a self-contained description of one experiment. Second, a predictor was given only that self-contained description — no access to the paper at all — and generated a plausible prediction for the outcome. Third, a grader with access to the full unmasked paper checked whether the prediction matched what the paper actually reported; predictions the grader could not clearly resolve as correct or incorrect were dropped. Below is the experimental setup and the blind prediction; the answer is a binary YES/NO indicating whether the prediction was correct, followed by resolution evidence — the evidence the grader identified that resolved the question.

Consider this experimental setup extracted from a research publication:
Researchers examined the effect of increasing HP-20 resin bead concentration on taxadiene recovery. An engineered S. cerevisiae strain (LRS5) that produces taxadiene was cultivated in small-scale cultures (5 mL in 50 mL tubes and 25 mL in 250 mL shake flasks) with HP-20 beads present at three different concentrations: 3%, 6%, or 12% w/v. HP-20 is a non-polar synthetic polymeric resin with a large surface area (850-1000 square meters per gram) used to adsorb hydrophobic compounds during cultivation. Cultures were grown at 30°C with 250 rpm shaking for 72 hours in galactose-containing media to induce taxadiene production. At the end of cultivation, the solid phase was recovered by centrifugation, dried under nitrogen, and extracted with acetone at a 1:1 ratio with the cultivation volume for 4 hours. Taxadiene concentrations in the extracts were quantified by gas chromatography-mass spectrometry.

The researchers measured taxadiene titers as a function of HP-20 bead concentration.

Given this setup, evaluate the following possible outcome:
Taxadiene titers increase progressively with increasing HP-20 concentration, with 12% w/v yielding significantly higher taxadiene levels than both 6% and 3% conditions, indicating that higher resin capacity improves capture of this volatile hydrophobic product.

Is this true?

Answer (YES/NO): NO